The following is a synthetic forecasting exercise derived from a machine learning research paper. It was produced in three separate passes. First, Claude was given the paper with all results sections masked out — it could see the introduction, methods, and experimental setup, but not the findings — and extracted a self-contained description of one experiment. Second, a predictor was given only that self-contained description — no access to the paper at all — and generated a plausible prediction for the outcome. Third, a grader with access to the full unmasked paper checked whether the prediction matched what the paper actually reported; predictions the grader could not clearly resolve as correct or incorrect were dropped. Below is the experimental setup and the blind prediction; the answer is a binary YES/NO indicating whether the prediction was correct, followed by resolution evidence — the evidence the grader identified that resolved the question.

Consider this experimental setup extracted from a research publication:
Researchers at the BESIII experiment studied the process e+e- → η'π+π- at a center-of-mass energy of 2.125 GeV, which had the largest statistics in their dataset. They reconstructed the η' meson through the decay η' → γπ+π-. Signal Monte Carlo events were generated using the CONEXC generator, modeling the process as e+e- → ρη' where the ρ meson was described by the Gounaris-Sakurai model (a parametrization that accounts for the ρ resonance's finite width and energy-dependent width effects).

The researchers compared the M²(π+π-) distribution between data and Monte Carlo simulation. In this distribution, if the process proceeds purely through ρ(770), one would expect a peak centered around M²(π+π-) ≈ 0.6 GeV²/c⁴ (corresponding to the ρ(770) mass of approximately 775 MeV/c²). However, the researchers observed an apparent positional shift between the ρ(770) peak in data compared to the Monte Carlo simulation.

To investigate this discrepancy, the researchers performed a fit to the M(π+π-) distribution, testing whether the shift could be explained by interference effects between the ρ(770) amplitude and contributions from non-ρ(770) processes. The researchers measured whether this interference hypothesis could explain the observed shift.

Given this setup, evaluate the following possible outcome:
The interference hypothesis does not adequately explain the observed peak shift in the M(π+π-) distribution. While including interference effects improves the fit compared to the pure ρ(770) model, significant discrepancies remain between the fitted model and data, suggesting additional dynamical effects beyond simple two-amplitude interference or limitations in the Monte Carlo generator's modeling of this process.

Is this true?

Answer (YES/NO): NO